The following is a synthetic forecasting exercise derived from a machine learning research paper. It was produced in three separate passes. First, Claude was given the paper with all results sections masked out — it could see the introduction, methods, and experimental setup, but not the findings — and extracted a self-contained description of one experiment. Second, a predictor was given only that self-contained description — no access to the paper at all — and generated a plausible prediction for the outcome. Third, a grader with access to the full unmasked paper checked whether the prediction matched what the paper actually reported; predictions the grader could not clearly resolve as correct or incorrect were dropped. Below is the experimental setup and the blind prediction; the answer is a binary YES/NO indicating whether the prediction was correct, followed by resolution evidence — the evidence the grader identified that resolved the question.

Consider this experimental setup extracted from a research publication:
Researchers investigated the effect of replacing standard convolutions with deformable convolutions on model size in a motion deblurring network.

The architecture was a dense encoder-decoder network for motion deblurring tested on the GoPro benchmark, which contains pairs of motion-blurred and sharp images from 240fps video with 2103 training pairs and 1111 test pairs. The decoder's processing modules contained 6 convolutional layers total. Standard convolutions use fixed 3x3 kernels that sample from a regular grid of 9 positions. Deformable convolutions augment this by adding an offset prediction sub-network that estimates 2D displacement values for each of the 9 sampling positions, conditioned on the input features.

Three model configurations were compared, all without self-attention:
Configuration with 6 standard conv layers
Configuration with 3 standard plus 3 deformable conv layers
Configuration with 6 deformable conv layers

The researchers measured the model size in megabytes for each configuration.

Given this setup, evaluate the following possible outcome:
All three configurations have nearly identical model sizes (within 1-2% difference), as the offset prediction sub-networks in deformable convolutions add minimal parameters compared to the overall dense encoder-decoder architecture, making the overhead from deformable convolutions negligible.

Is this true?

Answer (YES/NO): NO